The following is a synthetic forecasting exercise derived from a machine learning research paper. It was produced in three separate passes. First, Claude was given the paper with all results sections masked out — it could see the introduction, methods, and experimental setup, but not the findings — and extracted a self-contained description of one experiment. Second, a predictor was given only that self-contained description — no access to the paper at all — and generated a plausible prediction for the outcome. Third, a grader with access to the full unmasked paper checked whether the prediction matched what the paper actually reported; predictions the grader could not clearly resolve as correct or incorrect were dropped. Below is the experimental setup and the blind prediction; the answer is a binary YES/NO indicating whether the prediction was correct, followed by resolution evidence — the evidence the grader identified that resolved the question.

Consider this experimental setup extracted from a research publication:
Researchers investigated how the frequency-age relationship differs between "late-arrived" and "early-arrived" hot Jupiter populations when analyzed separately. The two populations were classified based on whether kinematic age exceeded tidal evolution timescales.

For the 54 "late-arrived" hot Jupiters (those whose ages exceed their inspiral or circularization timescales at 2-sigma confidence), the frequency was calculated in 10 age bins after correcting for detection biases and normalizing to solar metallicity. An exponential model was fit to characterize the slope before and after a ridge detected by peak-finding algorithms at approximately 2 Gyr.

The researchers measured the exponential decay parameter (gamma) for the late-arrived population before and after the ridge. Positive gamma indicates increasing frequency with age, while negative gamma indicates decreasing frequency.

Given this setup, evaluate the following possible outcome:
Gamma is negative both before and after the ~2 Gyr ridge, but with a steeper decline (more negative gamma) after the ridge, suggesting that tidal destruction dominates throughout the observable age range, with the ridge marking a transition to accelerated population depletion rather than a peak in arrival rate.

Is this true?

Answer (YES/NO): NO